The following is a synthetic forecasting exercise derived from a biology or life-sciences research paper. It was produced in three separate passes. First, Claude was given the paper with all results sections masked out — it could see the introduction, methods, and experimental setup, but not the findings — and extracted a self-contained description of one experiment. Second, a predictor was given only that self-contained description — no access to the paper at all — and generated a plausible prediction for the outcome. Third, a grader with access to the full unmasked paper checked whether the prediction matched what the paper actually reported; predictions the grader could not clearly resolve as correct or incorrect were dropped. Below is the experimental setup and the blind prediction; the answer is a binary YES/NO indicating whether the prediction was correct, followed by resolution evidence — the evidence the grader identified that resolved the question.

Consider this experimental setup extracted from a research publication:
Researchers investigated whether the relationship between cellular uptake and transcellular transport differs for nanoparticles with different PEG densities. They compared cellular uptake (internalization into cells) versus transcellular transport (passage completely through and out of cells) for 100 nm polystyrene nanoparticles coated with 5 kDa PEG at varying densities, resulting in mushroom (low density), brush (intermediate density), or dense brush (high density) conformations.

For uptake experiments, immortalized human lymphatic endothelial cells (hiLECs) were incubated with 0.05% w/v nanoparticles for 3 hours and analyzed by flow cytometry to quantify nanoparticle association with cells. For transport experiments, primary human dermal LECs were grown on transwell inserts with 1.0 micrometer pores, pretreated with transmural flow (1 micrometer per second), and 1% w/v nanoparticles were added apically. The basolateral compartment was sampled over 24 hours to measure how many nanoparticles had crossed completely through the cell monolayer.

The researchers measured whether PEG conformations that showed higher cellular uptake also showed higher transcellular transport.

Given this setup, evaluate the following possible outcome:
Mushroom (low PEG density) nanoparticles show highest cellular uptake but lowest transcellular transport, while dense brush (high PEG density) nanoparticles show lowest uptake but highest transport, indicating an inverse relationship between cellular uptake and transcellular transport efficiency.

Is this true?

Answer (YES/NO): NO